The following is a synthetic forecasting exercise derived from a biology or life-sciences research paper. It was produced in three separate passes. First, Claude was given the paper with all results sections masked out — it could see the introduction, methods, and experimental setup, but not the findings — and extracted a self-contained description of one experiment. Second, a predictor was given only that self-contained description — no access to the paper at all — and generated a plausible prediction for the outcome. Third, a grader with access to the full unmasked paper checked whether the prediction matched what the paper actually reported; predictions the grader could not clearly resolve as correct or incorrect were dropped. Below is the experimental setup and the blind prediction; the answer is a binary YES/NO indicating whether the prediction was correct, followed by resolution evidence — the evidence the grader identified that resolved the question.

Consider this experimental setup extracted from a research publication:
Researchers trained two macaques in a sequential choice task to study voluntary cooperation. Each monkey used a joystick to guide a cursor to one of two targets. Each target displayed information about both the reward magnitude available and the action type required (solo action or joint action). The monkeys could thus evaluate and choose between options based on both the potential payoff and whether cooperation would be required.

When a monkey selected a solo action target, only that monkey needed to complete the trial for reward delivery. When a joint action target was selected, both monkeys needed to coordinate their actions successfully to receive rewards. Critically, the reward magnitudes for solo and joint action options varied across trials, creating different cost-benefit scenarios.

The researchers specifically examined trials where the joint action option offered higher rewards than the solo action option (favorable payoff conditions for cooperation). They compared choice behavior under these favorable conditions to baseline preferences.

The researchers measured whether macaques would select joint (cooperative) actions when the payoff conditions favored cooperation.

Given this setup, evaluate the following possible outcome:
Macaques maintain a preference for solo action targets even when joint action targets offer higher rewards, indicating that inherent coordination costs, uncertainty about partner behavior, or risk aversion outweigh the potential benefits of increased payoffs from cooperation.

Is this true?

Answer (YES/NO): NO